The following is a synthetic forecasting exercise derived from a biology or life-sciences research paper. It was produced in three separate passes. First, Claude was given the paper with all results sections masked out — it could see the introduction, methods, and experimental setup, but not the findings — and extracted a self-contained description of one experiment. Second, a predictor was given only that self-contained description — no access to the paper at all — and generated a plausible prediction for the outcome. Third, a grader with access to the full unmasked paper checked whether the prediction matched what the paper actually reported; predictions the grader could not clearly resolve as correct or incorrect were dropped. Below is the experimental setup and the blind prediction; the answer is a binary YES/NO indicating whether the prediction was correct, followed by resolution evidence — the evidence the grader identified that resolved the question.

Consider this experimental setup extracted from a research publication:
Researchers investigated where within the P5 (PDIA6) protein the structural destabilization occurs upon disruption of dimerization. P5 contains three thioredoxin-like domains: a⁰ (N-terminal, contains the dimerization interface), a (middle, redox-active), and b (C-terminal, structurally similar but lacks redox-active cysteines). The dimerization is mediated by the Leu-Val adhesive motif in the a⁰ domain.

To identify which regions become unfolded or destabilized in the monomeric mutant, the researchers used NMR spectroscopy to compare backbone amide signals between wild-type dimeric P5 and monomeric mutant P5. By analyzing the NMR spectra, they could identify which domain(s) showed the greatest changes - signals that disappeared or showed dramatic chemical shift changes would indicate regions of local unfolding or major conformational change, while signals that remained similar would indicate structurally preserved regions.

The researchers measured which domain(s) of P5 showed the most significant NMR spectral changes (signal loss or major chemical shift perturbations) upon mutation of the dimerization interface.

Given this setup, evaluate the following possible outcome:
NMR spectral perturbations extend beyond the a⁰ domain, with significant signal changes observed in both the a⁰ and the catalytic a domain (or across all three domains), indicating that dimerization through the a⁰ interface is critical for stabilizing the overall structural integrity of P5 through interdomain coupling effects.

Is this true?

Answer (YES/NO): NO